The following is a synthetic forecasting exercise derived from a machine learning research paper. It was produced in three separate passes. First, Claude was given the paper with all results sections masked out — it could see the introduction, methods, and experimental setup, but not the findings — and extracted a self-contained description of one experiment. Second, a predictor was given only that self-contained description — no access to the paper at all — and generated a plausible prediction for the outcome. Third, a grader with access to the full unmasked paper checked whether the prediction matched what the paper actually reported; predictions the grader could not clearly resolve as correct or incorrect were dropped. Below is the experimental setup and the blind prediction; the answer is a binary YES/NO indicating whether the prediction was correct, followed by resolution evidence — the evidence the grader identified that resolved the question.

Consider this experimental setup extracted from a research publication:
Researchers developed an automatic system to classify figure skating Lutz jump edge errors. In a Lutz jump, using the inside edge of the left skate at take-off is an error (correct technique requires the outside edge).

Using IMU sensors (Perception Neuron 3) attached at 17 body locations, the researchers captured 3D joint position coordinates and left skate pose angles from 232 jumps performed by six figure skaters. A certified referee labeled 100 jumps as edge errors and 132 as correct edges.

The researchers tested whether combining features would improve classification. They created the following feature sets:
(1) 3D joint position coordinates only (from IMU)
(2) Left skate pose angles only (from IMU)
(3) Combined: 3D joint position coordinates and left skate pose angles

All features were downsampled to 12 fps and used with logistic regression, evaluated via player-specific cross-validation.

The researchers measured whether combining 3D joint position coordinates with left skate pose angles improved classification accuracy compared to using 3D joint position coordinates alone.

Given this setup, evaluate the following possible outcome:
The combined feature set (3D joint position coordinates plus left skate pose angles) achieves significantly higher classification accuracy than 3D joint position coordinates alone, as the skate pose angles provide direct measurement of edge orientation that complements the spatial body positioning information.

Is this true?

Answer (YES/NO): NO